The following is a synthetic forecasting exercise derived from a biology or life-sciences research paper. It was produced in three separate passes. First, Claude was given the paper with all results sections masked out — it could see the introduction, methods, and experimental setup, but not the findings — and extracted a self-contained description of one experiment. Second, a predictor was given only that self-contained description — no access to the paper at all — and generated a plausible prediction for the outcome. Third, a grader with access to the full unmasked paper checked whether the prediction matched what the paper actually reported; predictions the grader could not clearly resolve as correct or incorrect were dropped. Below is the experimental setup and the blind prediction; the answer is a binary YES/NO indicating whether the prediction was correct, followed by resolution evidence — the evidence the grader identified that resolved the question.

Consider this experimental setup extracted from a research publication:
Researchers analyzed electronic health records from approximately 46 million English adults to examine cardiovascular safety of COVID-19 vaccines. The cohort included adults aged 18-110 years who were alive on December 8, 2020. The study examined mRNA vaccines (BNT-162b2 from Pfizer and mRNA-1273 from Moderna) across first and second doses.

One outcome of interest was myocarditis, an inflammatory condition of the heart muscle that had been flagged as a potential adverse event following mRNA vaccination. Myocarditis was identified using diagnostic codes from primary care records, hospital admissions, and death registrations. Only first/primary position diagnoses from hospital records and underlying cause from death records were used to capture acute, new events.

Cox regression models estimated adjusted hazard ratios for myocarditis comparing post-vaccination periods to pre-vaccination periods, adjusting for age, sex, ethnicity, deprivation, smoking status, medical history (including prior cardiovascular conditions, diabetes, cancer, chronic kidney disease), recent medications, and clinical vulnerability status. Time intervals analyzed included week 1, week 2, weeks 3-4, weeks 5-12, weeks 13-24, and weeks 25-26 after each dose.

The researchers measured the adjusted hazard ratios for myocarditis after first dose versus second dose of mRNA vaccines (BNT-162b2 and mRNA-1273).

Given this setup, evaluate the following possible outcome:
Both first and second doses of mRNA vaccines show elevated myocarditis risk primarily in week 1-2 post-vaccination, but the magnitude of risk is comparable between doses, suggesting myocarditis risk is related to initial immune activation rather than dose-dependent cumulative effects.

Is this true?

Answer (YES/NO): NO